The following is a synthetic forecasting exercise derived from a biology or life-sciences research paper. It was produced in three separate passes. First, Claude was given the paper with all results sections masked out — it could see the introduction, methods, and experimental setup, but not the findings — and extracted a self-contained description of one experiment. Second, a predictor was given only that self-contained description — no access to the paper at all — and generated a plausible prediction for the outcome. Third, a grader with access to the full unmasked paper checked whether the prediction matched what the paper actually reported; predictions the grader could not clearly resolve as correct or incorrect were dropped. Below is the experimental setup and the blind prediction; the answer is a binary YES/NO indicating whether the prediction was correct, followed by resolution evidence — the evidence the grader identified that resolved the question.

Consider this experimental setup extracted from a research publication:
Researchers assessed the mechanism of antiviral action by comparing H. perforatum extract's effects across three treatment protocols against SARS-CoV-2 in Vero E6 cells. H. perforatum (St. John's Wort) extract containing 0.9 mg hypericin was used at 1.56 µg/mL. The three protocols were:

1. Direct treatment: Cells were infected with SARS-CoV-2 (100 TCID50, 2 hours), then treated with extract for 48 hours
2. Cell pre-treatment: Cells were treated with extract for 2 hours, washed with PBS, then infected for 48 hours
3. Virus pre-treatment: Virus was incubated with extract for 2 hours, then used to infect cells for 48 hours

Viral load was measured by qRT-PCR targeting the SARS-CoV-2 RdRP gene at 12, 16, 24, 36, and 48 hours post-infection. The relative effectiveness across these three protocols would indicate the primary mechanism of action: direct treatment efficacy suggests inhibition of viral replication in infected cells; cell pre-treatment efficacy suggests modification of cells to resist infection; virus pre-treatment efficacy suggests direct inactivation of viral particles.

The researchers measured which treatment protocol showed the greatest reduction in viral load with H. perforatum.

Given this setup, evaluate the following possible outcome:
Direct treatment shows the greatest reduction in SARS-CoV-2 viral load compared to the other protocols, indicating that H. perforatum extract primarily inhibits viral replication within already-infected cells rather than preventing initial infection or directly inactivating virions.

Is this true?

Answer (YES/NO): NO